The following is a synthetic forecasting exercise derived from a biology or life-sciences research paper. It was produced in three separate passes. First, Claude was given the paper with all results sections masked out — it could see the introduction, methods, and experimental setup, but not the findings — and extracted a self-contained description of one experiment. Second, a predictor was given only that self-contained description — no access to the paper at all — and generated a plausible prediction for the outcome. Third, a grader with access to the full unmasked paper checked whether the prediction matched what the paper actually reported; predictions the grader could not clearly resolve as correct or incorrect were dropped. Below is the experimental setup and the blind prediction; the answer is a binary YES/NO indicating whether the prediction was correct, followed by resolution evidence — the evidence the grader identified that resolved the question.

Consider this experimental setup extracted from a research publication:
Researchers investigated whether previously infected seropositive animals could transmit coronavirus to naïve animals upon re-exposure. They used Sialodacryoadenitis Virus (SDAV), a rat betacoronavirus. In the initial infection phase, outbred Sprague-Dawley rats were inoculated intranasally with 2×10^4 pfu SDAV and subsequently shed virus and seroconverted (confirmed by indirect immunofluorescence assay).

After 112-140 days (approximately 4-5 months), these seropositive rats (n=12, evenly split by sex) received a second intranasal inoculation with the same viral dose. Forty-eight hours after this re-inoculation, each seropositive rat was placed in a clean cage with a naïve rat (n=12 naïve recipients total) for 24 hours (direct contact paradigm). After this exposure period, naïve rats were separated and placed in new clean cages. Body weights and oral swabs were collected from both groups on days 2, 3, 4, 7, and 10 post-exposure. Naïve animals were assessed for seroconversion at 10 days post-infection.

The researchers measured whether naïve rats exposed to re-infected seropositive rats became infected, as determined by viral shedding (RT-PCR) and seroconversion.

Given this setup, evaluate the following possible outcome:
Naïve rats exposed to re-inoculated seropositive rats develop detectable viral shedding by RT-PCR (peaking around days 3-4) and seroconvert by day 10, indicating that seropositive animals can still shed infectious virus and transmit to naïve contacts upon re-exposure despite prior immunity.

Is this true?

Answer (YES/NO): NO